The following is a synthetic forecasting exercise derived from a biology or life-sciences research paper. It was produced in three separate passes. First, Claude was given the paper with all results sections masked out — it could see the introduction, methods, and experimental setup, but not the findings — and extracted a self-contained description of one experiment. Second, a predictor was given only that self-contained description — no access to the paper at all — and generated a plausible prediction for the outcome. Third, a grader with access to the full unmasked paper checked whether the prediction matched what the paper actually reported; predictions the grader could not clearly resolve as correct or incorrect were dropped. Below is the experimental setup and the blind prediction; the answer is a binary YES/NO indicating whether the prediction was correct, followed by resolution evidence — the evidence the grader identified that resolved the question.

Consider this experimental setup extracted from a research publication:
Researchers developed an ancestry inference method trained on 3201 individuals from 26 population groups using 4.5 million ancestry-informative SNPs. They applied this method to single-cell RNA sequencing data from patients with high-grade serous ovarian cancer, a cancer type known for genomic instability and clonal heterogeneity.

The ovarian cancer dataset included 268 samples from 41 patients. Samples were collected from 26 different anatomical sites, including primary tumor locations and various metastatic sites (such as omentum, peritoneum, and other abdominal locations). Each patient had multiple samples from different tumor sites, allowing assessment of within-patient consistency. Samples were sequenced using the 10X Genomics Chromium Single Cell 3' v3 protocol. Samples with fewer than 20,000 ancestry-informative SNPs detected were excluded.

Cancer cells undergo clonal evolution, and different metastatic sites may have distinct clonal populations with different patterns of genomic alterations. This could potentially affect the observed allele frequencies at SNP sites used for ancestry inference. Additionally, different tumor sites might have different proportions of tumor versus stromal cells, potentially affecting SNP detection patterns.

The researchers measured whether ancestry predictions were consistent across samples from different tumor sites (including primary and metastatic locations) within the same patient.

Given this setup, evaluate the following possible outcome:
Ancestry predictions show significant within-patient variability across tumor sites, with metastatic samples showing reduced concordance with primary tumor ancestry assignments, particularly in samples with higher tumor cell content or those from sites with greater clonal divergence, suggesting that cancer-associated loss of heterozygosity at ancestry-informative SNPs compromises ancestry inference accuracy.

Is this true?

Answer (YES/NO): NO